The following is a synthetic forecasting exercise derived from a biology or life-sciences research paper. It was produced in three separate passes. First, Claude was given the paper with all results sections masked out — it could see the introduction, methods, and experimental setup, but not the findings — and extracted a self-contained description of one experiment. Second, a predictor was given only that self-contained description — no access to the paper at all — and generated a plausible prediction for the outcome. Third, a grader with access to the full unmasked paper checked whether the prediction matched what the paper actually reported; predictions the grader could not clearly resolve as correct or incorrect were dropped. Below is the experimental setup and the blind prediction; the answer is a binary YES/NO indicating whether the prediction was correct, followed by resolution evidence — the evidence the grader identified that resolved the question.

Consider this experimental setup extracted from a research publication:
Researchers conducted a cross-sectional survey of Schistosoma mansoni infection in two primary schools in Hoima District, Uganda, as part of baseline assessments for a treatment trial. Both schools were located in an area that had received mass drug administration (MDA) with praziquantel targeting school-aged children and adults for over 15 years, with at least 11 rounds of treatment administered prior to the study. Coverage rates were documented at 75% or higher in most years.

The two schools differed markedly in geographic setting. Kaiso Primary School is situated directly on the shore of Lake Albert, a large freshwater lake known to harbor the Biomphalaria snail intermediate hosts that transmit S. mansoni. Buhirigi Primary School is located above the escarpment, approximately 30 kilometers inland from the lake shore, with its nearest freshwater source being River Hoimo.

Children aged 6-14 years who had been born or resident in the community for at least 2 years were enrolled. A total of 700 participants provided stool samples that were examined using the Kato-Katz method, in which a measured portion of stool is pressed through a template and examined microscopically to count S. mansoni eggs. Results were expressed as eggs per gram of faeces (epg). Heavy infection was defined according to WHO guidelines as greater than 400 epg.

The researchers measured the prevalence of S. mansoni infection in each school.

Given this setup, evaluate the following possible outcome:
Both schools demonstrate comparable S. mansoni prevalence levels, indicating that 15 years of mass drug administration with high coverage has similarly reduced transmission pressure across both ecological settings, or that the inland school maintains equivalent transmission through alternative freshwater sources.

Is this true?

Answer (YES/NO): NO